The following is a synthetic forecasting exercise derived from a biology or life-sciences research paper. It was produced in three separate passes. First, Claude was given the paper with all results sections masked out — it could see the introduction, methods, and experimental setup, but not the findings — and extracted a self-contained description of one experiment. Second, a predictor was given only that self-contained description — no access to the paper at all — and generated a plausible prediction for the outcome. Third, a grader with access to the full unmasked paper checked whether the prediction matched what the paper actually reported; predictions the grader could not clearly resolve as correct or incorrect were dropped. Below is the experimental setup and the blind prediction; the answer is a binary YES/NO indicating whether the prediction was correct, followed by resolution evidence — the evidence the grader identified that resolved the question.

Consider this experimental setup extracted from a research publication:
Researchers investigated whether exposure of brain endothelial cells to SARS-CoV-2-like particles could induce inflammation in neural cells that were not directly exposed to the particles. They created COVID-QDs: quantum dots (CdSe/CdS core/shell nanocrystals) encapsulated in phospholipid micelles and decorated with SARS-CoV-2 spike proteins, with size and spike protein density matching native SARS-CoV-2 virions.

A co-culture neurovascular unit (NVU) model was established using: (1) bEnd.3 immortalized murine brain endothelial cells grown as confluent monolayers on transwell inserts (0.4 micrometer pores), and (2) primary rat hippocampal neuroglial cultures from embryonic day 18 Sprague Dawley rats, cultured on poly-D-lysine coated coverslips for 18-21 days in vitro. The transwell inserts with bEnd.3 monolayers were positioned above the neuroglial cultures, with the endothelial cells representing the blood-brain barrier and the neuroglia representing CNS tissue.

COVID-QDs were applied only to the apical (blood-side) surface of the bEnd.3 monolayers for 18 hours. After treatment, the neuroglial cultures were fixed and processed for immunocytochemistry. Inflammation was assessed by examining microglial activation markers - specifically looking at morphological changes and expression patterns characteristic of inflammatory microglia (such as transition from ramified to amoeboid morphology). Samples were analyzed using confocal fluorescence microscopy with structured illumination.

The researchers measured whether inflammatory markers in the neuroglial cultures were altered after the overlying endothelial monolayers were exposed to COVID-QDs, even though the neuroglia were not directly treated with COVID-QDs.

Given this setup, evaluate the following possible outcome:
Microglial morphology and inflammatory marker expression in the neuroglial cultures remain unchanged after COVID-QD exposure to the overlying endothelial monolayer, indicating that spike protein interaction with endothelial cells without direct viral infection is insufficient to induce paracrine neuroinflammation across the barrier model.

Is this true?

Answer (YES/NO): NO